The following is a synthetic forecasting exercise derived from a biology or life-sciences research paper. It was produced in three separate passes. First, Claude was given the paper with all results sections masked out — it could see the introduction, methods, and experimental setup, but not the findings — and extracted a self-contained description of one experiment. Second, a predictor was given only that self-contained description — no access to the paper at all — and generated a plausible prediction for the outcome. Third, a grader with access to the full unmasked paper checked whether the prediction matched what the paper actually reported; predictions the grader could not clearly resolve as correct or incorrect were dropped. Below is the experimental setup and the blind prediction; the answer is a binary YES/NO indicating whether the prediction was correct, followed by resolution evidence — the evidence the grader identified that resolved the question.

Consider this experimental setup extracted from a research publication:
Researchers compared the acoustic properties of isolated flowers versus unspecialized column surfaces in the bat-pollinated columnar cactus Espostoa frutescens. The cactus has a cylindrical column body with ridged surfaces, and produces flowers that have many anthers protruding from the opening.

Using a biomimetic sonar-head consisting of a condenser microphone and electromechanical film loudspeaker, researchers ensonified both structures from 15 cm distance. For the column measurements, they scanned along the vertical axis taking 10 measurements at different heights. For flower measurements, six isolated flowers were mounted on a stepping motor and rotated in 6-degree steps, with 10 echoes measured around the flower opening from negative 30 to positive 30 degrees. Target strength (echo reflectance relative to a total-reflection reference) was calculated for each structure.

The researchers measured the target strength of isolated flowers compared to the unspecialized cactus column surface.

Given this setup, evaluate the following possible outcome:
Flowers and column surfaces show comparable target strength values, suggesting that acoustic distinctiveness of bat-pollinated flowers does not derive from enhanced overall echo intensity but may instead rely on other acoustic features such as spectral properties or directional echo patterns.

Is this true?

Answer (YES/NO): NO